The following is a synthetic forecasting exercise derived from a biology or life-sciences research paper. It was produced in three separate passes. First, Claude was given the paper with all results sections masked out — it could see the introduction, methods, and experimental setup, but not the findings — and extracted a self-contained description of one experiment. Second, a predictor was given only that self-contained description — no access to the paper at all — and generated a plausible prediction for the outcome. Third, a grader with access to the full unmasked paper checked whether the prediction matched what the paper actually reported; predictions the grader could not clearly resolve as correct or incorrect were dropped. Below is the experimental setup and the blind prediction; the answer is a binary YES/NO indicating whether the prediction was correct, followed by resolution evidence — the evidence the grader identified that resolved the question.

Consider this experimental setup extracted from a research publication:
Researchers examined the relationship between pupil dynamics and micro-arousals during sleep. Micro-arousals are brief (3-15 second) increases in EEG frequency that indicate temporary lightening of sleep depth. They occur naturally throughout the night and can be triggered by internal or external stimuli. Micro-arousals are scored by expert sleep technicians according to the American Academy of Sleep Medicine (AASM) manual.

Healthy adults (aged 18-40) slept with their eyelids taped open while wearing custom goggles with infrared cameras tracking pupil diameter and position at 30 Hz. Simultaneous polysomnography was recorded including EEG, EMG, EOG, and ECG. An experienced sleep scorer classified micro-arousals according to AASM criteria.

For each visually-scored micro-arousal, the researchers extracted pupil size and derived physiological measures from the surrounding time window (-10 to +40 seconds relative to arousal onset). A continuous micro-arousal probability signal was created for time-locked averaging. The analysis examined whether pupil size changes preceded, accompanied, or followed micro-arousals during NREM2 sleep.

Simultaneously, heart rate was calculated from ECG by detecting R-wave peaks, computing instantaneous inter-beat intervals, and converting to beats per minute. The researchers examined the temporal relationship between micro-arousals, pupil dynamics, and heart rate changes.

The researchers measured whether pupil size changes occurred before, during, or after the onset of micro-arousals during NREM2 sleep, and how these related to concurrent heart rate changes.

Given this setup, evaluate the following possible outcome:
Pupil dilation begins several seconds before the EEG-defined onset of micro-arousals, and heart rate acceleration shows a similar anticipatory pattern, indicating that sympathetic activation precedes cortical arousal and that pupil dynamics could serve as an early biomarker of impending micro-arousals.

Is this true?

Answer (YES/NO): NO